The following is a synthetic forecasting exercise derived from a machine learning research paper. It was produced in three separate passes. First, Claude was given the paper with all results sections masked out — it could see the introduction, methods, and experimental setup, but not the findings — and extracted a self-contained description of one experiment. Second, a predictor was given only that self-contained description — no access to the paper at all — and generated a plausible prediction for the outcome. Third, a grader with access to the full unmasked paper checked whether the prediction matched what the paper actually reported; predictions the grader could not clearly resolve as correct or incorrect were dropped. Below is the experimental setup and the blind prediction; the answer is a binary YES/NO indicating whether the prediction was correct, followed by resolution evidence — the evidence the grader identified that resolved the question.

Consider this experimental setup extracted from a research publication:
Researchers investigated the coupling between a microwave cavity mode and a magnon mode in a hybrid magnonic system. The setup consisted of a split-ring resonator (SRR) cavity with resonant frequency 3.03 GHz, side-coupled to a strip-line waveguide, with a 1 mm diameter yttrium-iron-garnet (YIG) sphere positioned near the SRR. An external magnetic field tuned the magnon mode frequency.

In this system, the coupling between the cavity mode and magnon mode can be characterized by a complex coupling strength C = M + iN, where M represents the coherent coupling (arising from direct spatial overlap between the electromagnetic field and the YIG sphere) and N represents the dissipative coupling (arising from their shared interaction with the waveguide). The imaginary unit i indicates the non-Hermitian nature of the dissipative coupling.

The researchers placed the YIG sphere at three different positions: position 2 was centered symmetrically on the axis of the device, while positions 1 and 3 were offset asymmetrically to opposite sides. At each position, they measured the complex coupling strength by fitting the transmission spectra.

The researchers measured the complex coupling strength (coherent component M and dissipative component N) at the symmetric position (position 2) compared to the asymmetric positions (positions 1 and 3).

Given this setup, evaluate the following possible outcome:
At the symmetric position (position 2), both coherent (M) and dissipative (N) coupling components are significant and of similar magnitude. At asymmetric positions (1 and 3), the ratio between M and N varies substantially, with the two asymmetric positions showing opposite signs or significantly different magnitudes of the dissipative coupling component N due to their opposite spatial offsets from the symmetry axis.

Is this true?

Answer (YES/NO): NO